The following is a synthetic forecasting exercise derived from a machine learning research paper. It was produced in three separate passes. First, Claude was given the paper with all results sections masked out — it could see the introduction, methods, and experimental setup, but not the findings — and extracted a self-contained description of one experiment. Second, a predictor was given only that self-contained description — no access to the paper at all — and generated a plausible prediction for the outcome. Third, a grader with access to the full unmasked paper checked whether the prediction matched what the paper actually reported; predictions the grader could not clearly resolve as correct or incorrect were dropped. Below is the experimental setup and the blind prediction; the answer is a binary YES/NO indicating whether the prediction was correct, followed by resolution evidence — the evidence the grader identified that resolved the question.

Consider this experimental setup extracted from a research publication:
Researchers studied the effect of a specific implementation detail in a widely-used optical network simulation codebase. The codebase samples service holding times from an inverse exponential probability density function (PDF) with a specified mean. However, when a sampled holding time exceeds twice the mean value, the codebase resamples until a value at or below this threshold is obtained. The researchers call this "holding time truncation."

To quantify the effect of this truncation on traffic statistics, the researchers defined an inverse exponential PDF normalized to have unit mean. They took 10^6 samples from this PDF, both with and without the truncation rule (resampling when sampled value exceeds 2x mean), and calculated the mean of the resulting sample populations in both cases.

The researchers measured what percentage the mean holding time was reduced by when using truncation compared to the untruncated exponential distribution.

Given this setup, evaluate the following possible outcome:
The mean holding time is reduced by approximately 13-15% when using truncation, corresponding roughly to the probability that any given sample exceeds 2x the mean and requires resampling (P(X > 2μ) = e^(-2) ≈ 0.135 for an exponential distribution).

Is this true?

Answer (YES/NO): NO